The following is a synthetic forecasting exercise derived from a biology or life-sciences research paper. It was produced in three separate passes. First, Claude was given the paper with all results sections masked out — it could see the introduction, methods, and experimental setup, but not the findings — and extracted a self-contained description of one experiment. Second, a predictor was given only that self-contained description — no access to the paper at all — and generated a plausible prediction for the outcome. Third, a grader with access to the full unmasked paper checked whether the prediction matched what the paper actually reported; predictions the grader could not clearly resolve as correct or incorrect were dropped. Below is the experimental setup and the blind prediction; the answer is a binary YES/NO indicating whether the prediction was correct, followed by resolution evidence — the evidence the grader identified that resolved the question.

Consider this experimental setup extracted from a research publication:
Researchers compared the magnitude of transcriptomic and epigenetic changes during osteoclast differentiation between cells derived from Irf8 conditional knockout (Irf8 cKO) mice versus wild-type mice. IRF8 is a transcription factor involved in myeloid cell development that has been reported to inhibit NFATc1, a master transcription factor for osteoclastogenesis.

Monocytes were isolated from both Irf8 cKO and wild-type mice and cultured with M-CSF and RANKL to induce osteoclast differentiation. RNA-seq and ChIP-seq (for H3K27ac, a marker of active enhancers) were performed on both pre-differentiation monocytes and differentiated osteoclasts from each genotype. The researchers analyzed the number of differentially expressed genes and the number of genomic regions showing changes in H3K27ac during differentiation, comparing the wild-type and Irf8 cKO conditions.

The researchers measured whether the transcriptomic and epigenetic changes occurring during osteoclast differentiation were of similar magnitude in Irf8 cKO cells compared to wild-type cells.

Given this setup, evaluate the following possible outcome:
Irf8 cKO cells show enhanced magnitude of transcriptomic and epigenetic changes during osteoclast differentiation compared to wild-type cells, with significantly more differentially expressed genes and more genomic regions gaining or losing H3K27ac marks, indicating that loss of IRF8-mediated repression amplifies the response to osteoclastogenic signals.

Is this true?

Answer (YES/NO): YES